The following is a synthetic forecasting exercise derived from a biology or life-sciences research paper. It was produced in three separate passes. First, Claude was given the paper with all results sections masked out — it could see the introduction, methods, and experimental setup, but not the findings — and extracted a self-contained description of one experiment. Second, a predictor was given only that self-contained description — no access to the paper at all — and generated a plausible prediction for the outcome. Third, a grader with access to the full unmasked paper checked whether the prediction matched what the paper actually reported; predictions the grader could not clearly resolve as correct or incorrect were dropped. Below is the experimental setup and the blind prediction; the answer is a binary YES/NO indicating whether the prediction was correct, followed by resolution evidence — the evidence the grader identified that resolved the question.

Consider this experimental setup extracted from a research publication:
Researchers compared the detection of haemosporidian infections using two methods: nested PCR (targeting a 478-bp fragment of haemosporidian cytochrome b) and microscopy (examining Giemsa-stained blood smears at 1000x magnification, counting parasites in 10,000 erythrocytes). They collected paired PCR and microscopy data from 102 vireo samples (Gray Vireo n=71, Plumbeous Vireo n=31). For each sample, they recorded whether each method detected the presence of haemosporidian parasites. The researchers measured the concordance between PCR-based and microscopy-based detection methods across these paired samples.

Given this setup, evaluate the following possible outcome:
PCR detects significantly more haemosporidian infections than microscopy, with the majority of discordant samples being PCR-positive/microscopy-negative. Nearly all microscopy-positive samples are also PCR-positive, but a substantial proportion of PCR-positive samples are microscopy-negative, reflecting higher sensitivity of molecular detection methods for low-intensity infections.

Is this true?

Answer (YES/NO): NO